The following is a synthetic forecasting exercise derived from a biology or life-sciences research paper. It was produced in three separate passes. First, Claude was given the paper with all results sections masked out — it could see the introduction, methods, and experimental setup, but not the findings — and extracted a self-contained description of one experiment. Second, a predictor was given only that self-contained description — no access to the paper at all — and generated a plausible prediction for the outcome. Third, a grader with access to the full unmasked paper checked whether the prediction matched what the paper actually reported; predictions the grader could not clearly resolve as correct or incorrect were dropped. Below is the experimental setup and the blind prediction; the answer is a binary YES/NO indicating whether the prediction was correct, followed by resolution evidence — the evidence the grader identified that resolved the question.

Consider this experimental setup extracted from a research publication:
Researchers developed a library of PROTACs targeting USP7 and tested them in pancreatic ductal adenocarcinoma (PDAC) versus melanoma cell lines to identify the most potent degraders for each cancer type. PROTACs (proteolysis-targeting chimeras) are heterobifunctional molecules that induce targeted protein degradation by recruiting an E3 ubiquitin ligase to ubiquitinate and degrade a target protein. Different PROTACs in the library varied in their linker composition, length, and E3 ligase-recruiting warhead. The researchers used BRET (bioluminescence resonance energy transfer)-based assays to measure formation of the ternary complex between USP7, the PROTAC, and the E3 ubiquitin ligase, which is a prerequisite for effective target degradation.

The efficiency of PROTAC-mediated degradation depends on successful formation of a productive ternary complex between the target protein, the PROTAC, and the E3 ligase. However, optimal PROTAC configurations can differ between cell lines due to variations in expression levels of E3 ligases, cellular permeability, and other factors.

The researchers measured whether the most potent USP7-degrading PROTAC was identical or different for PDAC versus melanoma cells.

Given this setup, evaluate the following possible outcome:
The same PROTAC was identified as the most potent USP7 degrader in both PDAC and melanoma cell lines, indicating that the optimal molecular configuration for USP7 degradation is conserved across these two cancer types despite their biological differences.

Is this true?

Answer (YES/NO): NO